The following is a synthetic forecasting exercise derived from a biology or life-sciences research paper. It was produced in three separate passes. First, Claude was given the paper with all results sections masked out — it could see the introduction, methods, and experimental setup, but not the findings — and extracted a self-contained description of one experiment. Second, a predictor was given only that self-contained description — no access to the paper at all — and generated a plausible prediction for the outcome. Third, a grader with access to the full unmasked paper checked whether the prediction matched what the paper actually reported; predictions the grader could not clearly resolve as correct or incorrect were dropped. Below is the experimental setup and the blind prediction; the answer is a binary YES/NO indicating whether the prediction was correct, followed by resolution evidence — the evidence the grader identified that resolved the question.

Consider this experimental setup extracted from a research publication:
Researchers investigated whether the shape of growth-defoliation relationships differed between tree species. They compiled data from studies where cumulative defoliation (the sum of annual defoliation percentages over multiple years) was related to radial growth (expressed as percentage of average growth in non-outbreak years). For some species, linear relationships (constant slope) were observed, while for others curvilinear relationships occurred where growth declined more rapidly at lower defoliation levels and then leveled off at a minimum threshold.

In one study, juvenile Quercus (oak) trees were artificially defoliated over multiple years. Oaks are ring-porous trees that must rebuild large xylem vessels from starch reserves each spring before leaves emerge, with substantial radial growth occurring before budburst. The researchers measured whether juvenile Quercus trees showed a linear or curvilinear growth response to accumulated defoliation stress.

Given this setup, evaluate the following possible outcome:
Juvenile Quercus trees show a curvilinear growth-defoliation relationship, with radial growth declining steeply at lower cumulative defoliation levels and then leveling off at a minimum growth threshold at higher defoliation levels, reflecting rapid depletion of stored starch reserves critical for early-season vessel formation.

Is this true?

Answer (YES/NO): YES